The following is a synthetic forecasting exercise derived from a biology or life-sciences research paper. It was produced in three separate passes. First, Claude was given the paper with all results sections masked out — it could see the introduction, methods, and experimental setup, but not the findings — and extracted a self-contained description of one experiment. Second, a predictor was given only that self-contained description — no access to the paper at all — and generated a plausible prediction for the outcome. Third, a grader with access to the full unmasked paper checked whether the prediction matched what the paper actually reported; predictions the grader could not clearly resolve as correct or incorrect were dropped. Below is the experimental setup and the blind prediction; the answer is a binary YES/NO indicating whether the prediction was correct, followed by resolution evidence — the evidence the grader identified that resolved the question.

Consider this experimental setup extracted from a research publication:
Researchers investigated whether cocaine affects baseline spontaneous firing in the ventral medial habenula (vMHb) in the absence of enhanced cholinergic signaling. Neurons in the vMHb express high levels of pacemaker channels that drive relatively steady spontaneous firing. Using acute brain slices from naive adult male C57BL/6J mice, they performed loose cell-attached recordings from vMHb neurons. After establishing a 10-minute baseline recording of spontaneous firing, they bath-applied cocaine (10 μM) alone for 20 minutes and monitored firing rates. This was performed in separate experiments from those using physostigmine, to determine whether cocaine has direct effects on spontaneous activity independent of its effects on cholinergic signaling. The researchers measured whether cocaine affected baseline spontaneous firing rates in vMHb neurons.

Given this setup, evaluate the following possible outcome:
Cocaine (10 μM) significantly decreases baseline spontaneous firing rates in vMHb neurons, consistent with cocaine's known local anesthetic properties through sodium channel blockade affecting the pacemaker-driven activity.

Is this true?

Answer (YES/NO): NO